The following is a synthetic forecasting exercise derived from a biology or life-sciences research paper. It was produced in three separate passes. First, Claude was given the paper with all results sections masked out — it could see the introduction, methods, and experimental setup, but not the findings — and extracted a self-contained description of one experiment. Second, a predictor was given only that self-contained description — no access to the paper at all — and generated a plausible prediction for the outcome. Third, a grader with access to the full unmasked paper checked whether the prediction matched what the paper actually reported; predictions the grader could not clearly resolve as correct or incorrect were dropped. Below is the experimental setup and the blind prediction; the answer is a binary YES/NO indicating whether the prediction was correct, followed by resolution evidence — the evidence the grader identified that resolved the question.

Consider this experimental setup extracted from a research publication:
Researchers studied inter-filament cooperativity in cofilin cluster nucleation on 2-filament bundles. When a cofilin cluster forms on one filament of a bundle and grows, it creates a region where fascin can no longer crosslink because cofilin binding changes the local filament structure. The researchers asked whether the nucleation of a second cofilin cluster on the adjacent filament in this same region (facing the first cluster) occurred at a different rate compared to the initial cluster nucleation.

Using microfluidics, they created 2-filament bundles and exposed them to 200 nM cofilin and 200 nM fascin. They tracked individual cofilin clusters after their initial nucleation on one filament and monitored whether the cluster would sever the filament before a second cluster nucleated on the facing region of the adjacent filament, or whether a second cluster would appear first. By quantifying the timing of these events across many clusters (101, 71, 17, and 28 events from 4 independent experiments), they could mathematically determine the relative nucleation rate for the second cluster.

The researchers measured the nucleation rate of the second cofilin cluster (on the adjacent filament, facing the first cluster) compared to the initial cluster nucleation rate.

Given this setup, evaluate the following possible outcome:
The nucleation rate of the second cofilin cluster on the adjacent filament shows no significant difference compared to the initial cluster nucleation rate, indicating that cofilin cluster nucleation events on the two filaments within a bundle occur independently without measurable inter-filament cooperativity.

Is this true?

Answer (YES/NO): NO